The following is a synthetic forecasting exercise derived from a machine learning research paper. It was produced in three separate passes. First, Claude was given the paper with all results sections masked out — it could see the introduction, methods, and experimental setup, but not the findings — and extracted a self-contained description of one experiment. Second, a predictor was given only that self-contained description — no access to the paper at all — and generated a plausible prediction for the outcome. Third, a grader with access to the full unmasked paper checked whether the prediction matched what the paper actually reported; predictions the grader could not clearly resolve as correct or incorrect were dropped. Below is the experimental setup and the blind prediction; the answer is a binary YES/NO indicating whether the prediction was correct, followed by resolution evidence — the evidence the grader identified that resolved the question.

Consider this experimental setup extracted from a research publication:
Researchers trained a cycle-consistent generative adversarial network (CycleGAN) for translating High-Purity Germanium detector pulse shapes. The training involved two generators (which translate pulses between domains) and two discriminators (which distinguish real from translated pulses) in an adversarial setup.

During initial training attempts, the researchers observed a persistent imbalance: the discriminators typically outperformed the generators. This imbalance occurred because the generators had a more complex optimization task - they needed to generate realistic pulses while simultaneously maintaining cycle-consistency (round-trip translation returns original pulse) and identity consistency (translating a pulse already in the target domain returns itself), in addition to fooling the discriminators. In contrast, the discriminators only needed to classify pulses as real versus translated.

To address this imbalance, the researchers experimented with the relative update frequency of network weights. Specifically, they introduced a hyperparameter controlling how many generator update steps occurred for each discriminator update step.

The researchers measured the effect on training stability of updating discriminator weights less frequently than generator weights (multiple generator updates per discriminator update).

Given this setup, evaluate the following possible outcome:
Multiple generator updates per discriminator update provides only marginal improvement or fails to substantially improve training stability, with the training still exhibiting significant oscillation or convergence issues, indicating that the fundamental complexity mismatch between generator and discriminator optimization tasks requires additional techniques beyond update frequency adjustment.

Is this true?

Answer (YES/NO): NO